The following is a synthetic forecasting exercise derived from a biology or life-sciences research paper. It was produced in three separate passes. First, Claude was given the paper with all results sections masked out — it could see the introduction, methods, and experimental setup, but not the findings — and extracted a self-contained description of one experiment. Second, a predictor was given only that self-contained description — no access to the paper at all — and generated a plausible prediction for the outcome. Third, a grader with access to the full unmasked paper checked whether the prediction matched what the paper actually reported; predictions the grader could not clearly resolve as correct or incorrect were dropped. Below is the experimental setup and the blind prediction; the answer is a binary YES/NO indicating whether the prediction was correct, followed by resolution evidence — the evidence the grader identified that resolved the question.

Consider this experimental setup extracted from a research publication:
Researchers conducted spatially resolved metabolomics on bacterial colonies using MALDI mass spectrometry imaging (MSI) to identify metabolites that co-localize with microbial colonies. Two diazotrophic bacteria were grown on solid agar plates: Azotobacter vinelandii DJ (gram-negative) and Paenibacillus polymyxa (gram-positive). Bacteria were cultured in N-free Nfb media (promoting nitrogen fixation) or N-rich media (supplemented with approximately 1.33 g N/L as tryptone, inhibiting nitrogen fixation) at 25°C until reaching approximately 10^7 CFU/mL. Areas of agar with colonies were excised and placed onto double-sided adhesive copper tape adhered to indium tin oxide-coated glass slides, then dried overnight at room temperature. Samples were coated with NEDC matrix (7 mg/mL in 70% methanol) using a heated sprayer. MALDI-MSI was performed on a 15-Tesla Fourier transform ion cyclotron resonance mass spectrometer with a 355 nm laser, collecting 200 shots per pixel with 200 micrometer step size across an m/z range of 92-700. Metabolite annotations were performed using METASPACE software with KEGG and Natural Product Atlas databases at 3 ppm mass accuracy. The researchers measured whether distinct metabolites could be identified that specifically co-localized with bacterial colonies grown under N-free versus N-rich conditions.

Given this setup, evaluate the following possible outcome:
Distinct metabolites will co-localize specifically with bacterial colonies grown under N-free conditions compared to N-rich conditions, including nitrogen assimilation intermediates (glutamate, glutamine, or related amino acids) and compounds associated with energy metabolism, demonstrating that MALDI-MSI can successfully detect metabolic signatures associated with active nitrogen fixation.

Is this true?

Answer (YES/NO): NO